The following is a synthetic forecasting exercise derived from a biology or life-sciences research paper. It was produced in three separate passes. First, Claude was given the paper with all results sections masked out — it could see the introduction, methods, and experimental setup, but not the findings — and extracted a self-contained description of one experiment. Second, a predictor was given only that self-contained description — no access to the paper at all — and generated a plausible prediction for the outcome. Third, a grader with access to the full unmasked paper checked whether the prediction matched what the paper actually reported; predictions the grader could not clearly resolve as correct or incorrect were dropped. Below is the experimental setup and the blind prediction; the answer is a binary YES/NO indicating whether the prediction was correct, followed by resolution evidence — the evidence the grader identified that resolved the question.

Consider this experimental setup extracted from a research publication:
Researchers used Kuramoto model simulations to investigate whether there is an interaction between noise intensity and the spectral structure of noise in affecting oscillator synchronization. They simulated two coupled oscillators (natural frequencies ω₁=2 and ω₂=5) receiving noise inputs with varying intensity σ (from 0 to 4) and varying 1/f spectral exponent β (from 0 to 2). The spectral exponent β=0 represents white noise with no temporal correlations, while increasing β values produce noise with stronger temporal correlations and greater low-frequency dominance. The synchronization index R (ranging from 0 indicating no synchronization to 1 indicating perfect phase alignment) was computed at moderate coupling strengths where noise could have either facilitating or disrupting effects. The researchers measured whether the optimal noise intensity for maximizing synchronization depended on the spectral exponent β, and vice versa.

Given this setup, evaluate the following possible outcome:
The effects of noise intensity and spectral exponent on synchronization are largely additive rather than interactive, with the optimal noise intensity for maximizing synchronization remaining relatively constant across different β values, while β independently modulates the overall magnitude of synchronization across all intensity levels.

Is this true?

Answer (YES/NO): NO